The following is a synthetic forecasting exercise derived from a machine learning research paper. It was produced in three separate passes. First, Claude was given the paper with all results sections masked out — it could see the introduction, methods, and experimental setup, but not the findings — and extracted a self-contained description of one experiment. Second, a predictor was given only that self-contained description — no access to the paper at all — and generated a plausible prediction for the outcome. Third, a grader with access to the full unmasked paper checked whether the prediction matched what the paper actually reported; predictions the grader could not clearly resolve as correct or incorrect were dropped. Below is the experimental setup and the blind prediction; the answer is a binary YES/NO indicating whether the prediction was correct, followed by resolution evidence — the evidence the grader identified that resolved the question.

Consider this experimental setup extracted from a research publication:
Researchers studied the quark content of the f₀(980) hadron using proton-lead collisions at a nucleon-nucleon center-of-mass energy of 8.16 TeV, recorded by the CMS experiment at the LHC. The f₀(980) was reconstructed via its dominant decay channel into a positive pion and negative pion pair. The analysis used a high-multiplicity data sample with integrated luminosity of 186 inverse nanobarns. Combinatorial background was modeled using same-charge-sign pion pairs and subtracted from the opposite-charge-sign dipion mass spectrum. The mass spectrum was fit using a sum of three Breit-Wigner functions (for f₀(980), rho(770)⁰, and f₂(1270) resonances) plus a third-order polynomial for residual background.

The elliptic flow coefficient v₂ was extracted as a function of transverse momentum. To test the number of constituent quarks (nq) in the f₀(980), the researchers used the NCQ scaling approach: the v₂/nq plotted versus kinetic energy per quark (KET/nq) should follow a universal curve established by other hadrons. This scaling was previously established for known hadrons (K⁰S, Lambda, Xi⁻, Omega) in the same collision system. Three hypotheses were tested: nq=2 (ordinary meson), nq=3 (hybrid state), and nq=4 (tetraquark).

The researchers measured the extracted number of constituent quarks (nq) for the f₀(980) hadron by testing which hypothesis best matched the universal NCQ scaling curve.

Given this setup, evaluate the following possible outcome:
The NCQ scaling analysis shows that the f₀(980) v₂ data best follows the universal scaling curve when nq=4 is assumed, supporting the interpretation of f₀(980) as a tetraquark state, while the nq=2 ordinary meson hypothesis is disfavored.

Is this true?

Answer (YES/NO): NO